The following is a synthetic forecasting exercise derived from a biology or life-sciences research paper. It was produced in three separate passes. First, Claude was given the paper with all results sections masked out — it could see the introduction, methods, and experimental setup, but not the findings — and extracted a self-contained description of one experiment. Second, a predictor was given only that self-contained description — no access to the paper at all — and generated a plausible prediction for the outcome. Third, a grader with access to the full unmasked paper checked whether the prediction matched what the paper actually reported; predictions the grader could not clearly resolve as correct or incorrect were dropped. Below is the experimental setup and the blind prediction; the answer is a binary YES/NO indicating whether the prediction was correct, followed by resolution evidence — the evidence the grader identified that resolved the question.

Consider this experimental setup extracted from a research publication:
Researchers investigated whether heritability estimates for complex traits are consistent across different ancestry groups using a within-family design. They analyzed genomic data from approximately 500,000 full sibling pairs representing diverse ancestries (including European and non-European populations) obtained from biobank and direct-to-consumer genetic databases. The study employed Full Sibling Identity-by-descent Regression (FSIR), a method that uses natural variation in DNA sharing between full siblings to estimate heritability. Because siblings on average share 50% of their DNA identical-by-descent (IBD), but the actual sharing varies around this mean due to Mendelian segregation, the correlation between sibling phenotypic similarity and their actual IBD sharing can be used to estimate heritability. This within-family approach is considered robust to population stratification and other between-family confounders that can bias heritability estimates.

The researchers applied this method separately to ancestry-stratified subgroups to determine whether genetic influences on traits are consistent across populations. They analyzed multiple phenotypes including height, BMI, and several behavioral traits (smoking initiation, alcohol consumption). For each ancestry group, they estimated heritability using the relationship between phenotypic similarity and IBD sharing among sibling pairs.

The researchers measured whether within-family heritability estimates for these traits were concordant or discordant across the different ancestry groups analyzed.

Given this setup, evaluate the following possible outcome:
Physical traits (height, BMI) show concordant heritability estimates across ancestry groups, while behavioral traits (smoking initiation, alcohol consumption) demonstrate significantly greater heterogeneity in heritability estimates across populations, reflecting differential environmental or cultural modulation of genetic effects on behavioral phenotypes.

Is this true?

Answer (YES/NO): NO